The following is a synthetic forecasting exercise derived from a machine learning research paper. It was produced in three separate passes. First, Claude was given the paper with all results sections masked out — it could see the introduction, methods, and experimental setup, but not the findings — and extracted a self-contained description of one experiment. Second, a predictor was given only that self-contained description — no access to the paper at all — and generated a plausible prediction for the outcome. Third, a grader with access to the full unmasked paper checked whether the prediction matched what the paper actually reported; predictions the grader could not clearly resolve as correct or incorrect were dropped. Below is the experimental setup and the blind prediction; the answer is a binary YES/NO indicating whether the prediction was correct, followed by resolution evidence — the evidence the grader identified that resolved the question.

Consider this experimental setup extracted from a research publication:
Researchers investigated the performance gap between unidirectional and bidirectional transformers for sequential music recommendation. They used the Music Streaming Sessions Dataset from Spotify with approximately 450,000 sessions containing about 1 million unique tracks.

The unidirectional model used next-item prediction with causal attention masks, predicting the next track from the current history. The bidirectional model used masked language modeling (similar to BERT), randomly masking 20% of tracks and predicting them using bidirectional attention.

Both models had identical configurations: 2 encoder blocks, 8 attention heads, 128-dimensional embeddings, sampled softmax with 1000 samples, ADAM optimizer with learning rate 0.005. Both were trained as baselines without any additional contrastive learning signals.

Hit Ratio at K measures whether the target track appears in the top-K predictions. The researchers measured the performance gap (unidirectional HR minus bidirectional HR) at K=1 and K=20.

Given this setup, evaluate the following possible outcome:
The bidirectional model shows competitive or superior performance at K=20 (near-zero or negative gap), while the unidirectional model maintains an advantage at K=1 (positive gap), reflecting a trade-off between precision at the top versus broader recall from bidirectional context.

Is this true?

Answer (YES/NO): NO